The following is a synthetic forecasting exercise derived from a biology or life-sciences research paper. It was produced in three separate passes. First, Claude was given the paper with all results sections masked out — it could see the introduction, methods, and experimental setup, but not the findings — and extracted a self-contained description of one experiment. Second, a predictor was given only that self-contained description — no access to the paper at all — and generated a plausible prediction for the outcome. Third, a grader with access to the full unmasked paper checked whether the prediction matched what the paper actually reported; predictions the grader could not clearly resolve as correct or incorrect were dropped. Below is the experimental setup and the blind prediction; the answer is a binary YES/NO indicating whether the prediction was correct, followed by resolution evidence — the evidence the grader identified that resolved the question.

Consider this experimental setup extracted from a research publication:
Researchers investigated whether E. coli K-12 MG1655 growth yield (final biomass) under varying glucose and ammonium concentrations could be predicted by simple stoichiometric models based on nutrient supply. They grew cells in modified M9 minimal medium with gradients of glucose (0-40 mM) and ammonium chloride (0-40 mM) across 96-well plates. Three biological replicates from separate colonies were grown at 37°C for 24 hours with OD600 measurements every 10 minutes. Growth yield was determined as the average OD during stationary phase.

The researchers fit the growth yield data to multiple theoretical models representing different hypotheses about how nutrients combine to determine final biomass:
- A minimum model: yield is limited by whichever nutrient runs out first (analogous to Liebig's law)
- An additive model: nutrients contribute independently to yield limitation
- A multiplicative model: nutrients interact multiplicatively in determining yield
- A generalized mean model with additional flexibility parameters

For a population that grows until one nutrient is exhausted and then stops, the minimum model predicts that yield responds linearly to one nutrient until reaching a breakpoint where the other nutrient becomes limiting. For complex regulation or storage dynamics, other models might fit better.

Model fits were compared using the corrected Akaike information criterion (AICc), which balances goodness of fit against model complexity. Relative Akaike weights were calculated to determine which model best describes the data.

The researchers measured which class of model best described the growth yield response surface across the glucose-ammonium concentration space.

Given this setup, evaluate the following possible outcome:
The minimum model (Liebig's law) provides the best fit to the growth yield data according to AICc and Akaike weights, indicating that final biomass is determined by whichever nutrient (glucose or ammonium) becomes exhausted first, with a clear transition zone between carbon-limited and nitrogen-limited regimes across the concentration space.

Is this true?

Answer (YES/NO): NO